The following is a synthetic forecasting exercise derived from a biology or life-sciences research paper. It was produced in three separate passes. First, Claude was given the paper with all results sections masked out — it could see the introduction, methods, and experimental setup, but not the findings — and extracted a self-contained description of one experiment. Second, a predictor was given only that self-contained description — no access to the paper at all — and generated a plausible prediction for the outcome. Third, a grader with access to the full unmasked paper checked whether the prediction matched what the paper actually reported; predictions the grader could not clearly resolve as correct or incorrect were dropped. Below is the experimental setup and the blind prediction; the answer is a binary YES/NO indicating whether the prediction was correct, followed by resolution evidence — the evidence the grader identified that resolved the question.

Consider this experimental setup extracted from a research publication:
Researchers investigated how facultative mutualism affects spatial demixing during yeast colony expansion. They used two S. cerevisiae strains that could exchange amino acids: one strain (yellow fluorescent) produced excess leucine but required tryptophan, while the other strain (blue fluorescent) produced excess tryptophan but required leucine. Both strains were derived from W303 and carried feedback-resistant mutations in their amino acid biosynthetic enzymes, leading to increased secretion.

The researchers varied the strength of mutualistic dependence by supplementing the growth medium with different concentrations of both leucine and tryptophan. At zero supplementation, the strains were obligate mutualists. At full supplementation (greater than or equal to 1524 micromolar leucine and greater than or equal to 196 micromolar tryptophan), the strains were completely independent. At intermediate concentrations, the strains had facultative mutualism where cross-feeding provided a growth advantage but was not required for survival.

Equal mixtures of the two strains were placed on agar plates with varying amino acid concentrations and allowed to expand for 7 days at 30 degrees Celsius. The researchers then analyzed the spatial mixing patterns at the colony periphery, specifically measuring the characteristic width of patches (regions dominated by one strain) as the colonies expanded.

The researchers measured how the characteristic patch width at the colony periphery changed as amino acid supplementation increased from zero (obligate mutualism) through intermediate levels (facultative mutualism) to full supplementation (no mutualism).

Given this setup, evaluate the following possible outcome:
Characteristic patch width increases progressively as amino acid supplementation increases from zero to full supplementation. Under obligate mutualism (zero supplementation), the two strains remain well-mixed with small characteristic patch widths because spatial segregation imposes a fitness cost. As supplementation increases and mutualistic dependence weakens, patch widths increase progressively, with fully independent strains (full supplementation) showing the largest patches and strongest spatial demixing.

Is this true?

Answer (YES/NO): NO